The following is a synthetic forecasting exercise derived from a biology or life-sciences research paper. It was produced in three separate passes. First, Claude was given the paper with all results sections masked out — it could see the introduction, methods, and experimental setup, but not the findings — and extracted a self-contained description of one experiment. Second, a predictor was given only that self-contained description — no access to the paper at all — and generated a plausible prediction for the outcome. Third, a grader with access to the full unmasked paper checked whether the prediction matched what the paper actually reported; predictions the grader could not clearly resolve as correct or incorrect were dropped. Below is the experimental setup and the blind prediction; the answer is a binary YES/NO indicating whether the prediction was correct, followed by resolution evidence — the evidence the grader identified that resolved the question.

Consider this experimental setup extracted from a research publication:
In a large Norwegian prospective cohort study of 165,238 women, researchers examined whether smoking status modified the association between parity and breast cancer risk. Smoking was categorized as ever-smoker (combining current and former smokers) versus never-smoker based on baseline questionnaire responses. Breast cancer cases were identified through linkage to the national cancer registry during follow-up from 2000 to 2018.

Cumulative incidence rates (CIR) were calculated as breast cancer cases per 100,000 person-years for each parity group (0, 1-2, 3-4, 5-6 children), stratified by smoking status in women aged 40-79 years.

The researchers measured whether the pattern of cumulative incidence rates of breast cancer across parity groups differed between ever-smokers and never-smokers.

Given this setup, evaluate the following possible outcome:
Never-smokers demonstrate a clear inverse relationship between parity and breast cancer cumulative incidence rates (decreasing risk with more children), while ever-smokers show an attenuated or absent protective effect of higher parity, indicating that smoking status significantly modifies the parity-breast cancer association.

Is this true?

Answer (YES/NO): NO